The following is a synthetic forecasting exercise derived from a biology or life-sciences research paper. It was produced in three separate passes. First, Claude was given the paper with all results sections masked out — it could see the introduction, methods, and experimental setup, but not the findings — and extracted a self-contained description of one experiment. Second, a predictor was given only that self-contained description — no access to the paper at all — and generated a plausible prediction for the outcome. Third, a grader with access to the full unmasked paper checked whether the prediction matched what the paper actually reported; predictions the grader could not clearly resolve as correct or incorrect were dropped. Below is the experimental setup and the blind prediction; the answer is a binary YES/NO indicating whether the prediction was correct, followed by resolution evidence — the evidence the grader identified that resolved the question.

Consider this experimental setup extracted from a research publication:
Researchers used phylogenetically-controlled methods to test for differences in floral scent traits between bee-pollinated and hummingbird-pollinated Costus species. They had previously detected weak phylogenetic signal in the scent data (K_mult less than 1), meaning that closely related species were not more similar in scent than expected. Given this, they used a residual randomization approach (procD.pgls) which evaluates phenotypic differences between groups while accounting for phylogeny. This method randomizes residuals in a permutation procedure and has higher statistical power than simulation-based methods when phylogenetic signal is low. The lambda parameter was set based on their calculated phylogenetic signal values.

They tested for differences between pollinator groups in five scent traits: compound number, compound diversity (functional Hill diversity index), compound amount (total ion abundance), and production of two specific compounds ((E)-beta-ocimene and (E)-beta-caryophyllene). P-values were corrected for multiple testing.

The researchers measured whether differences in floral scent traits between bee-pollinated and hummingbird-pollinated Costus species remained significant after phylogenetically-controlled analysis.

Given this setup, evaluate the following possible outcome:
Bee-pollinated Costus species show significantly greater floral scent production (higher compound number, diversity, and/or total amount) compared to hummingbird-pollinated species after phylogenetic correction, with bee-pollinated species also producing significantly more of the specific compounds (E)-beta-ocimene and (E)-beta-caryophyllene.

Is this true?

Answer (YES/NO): NO